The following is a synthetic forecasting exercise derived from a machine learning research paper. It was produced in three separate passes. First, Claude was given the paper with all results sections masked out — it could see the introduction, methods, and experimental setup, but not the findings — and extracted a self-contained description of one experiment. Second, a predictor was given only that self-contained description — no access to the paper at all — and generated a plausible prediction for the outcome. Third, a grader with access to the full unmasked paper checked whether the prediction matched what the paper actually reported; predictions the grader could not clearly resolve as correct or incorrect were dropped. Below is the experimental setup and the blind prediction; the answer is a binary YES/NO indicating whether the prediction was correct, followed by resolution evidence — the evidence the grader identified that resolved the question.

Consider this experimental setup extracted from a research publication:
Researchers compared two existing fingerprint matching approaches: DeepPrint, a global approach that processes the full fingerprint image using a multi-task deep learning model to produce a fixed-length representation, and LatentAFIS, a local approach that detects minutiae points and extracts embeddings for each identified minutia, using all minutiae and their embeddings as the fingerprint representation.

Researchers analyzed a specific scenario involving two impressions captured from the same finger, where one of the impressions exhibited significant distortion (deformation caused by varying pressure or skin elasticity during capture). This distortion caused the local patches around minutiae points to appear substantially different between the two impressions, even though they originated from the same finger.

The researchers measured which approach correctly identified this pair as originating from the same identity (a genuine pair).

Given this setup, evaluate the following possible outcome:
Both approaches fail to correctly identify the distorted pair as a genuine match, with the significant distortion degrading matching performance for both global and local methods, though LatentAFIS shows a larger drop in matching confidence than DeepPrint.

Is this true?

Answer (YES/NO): NO